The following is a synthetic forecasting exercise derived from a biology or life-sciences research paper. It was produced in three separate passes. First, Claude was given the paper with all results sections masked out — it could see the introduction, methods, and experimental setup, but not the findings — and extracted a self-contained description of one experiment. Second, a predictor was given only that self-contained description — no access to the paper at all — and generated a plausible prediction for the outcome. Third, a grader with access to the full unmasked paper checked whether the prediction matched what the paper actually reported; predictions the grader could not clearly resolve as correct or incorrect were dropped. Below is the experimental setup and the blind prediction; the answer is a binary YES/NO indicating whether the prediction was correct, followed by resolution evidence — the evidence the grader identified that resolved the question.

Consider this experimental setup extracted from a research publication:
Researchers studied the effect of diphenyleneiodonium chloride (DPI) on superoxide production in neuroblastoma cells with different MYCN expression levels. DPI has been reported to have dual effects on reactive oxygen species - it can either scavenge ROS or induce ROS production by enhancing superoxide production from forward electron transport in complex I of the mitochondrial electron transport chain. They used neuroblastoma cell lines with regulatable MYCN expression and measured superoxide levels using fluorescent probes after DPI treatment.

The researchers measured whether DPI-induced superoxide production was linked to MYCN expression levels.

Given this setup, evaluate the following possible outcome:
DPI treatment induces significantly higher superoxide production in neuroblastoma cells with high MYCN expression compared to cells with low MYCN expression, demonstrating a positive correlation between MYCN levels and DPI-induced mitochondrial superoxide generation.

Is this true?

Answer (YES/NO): NO